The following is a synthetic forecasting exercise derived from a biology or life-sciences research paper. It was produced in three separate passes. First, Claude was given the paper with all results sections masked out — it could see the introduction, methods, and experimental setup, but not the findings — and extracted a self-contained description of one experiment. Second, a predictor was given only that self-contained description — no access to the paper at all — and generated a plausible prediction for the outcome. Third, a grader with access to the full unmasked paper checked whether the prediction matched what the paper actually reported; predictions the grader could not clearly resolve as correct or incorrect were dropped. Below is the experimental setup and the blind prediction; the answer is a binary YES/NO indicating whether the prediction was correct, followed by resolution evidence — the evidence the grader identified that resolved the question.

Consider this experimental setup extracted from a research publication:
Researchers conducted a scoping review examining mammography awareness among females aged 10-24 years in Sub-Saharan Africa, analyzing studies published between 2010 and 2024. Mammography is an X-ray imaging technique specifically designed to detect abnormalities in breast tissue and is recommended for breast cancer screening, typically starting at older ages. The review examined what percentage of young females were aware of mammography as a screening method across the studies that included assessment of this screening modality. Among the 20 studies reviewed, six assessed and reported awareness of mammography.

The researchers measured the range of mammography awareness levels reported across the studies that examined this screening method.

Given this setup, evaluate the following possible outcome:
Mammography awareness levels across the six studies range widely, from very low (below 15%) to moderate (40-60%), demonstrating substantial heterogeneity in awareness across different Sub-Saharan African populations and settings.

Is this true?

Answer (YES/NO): NO